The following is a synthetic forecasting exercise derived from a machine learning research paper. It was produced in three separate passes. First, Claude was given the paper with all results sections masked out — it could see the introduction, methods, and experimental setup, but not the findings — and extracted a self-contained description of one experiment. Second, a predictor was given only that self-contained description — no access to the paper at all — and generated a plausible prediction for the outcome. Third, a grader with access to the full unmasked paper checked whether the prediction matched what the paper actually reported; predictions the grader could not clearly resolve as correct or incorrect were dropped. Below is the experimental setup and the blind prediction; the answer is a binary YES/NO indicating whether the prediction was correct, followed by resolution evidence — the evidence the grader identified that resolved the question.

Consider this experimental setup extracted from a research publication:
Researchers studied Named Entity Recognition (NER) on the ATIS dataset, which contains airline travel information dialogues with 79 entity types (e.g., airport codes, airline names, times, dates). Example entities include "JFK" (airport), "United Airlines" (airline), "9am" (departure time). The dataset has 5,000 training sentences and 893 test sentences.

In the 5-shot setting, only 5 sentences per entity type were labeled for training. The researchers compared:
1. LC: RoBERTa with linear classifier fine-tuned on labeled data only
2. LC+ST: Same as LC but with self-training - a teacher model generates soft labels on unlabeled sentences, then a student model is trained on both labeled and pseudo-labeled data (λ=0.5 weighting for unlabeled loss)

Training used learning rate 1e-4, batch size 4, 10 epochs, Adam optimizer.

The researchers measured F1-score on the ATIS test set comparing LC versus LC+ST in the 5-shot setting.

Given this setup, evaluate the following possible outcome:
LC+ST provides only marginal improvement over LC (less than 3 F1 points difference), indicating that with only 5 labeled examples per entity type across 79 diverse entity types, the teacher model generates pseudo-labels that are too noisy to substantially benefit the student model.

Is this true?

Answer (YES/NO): NO